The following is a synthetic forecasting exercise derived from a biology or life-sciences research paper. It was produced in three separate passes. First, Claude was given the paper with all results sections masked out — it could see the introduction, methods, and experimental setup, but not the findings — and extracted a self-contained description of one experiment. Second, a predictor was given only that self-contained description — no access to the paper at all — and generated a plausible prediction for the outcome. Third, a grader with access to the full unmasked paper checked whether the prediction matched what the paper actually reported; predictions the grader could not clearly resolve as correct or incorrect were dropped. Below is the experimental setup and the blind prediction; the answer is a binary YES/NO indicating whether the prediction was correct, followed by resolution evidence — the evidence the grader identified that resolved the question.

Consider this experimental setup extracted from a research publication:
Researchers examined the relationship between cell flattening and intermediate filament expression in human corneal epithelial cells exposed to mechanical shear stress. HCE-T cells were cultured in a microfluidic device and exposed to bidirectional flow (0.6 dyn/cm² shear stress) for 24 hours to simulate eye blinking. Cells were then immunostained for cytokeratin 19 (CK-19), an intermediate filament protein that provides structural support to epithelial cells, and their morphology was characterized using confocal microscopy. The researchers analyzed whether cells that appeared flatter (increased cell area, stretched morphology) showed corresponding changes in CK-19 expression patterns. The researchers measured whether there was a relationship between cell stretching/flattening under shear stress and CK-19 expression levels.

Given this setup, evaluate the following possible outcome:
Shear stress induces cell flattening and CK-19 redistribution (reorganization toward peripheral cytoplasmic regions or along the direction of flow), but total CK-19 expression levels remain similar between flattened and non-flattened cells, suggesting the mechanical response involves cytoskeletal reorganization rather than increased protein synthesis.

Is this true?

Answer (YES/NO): NO